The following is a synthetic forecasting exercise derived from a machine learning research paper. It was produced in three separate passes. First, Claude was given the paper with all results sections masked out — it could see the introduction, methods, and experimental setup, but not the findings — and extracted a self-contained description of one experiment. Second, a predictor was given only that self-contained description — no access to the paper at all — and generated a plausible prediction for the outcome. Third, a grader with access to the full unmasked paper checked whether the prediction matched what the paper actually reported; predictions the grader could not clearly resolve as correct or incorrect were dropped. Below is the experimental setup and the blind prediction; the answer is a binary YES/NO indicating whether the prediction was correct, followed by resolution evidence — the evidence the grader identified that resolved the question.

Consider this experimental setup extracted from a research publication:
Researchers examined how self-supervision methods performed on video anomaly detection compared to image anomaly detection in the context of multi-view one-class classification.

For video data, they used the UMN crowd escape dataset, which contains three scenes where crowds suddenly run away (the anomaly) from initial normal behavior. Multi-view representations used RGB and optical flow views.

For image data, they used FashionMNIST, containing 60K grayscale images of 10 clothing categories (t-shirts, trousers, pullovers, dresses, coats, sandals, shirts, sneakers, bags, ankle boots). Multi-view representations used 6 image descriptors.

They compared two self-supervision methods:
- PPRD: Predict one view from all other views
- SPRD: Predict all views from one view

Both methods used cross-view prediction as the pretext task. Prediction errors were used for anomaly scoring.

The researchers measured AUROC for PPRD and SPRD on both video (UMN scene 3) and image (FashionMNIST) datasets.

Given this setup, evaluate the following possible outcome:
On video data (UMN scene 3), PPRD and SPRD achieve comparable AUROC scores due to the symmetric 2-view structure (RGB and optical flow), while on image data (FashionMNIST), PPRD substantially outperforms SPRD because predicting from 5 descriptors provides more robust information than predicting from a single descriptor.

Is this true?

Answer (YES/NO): NO